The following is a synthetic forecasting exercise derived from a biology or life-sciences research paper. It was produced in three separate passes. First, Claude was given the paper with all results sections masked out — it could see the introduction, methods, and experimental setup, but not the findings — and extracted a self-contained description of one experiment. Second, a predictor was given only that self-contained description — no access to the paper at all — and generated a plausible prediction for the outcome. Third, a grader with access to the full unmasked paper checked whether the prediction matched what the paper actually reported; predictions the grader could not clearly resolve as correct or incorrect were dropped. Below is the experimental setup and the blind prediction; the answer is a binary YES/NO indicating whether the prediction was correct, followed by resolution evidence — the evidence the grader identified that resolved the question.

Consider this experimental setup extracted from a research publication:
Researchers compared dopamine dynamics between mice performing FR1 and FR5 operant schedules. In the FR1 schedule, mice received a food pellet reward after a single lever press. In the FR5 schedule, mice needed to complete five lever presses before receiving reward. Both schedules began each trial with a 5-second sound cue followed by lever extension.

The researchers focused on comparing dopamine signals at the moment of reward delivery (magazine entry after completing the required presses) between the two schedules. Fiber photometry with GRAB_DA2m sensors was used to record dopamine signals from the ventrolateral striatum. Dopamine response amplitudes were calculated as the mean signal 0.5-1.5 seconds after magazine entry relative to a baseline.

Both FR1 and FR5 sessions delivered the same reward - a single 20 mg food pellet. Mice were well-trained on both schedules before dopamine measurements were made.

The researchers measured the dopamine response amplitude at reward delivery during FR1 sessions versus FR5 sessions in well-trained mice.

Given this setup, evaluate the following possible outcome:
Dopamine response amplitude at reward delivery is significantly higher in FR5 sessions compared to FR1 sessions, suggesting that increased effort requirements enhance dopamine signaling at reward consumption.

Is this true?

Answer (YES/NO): NO